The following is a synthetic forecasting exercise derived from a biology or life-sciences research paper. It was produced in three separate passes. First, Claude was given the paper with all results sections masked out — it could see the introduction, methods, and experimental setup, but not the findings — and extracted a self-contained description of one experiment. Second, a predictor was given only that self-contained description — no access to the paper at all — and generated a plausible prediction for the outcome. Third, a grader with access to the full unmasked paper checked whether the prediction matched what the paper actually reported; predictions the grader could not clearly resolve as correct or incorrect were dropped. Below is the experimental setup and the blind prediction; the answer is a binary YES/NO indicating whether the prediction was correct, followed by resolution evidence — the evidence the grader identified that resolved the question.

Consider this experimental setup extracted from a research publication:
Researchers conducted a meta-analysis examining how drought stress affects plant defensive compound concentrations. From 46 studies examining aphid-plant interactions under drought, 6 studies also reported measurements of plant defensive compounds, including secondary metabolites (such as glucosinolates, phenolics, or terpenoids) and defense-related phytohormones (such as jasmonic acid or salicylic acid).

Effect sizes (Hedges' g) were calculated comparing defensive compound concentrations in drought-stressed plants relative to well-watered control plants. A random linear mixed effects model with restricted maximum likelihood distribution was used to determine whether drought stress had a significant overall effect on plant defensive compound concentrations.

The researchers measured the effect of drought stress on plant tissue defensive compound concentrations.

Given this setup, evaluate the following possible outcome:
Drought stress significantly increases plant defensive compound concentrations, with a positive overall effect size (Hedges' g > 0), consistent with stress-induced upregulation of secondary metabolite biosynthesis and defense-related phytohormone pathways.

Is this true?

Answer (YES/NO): YES